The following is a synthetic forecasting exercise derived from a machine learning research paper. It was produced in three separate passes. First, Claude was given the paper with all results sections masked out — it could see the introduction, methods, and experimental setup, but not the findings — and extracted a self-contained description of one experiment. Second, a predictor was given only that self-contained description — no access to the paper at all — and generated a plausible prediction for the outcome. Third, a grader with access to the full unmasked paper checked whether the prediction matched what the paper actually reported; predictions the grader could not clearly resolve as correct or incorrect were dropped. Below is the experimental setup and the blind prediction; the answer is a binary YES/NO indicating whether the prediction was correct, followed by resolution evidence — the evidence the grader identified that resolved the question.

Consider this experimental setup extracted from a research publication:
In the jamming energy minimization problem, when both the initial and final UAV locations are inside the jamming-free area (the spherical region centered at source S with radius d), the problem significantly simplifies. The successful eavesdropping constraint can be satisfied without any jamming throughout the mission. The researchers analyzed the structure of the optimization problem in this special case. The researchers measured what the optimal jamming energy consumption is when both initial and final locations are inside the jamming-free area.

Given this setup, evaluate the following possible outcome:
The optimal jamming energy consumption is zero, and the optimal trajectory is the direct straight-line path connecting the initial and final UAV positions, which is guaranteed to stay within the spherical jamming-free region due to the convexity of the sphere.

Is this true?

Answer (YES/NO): NO